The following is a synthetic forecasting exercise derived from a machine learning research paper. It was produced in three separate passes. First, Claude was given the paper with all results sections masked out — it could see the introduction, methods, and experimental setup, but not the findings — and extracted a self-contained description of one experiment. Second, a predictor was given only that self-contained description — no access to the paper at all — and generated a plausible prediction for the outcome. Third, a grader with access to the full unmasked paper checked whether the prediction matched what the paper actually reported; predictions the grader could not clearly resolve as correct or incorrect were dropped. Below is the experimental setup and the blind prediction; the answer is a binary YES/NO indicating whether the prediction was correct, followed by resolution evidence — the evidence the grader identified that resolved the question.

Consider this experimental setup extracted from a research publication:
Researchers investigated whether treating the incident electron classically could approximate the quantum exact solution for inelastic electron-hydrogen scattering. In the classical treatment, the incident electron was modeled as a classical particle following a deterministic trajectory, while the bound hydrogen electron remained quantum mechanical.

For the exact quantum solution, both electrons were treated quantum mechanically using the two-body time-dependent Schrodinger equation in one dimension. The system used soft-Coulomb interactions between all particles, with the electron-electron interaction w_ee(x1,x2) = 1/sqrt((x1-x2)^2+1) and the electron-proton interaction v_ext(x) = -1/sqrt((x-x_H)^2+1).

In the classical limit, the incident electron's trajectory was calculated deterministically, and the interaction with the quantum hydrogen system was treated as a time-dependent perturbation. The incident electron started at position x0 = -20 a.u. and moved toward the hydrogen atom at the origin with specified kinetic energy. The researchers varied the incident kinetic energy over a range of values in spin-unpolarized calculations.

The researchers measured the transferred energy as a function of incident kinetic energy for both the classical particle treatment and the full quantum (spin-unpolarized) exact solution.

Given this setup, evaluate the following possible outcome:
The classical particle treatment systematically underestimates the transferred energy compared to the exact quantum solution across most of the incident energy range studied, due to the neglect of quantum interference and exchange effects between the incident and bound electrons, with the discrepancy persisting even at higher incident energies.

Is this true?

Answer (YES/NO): NO